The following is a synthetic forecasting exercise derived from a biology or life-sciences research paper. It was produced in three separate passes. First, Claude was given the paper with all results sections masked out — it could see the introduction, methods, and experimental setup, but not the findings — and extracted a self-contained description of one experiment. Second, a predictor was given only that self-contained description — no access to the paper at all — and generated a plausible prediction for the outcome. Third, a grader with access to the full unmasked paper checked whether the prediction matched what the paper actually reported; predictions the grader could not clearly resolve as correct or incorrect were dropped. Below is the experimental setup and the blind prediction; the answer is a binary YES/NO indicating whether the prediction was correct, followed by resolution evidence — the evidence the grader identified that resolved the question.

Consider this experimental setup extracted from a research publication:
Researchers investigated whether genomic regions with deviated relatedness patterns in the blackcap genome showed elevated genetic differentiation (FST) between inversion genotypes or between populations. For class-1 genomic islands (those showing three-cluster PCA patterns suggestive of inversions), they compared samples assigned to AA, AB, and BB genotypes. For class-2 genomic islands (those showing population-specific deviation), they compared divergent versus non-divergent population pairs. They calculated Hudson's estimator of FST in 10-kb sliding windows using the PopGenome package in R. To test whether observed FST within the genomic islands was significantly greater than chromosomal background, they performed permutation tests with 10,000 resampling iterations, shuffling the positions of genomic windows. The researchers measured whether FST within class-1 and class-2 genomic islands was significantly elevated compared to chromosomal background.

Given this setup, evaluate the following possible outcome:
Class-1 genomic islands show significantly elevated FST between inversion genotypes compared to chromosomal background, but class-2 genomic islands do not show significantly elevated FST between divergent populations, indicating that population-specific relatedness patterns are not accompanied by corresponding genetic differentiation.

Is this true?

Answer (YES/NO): NO